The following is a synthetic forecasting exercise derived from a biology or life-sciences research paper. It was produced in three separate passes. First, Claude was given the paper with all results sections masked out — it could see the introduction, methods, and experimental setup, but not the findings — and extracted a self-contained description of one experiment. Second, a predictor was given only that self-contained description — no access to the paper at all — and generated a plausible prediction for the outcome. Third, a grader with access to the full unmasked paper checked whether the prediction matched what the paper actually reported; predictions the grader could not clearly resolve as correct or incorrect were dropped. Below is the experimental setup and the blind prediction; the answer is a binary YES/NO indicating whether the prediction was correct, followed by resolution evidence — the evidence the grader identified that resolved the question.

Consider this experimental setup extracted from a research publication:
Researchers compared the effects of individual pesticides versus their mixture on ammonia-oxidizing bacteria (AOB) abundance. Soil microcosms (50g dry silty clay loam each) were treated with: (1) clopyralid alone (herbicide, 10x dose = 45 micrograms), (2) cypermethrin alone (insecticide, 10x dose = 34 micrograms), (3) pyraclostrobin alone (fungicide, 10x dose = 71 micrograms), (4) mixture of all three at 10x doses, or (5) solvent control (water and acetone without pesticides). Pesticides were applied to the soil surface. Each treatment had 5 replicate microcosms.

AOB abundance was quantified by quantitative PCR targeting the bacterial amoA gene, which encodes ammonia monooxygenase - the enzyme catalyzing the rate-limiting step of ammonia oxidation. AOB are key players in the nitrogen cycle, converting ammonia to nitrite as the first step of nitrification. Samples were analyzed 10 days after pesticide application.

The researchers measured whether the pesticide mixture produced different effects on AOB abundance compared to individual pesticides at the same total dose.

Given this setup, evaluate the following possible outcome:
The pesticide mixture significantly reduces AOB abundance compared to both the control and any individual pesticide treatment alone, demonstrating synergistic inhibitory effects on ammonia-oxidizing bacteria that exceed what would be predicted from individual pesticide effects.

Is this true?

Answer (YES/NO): NO